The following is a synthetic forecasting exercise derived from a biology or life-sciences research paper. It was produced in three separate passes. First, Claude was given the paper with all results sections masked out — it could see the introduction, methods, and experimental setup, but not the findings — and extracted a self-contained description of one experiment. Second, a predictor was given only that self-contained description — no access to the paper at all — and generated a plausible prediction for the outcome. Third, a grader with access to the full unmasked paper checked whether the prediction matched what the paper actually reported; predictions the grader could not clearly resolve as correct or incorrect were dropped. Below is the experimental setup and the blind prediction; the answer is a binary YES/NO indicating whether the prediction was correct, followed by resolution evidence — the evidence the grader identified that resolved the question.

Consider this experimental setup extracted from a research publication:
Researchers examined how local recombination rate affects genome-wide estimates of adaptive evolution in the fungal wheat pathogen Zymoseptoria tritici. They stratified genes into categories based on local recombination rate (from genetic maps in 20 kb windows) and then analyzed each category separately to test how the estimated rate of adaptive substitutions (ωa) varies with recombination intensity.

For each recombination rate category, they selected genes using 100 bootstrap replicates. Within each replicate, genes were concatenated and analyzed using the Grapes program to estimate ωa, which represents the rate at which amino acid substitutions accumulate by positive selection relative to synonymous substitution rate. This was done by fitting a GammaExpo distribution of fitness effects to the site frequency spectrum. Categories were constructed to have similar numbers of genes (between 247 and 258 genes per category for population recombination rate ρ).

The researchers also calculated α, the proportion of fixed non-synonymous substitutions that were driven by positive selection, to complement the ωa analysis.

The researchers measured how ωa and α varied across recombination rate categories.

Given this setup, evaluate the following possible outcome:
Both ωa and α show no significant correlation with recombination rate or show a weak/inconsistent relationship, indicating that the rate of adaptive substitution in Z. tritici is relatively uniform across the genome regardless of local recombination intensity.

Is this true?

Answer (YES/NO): NO